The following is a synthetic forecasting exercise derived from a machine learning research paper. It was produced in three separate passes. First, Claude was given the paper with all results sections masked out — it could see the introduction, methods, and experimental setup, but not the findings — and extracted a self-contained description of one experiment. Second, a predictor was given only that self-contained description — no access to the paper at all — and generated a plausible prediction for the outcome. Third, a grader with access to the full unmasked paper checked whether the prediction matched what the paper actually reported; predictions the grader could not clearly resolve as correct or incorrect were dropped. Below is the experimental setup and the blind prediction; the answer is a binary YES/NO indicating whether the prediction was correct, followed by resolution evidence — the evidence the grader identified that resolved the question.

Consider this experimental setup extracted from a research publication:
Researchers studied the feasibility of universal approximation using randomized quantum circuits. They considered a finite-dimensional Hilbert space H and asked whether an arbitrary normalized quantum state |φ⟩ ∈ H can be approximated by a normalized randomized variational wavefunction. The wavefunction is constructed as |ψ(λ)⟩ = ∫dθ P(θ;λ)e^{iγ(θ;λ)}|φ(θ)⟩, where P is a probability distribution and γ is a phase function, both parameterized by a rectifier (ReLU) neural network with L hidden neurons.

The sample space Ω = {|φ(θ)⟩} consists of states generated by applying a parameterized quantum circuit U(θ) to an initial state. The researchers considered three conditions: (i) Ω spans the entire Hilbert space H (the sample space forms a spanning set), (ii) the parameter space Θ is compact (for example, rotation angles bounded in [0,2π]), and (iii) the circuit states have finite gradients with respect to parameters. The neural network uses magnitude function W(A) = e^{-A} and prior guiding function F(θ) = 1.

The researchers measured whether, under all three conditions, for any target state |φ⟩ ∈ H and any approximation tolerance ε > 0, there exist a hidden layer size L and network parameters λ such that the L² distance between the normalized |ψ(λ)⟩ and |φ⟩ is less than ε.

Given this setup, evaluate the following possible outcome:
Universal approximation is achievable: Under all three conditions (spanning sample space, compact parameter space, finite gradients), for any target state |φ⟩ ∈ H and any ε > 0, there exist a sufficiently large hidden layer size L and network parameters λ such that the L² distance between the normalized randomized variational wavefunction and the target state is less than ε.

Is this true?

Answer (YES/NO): YES